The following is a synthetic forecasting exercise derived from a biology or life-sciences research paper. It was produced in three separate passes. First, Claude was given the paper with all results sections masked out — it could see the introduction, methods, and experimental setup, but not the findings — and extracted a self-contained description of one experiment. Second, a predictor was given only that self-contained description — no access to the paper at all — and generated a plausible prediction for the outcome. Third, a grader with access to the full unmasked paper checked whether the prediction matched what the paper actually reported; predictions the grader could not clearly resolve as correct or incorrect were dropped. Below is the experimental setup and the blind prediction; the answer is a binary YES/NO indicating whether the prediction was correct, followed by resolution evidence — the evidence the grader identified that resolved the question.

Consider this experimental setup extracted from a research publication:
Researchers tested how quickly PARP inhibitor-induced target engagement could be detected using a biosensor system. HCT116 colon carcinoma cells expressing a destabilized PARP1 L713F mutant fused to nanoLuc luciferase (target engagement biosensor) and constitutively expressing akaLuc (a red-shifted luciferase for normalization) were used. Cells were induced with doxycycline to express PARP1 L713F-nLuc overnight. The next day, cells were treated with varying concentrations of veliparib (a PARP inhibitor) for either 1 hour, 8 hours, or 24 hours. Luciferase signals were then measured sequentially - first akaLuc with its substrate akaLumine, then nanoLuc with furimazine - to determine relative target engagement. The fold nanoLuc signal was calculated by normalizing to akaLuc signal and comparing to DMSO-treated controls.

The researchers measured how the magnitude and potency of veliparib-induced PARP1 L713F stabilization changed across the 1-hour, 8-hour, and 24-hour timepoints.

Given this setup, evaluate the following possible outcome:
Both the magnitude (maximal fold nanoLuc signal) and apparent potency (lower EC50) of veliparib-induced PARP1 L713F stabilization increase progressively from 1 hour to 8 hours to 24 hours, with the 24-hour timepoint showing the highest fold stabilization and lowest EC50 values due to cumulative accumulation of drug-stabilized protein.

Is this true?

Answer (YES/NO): NO